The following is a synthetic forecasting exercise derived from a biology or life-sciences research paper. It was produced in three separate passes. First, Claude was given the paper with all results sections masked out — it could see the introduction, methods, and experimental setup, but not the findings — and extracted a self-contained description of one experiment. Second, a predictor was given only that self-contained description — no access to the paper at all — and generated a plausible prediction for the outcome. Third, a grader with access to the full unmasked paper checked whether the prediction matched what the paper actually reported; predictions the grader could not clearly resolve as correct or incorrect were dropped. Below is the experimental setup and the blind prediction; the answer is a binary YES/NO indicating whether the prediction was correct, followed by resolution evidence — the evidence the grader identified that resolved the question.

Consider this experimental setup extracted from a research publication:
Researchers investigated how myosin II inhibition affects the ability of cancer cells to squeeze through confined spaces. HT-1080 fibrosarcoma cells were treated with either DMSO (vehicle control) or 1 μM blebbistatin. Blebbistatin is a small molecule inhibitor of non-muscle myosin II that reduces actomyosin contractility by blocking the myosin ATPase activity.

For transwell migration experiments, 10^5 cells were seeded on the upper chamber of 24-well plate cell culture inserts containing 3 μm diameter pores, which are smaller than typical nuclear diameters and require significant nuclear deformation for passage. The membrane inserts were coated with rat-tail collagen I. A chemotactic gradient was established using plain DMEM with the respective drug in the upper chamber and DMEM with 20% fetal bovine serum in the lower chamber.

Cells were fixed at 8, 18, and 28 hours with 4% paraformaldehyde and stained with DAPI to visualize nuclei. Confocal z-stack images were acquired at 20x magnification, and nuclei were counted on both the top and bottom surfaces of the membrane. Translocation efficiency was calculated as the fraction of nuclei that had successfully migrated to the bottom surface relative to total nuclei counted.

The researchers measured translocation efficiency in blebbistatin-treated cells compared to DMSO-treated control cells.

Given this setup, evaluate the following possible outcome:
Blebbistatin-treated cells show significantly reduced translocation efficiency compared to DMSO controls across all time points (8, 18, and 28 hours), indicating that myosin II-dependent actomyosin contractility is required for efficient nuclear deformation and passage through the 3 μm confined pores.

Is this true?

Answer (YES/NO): NO